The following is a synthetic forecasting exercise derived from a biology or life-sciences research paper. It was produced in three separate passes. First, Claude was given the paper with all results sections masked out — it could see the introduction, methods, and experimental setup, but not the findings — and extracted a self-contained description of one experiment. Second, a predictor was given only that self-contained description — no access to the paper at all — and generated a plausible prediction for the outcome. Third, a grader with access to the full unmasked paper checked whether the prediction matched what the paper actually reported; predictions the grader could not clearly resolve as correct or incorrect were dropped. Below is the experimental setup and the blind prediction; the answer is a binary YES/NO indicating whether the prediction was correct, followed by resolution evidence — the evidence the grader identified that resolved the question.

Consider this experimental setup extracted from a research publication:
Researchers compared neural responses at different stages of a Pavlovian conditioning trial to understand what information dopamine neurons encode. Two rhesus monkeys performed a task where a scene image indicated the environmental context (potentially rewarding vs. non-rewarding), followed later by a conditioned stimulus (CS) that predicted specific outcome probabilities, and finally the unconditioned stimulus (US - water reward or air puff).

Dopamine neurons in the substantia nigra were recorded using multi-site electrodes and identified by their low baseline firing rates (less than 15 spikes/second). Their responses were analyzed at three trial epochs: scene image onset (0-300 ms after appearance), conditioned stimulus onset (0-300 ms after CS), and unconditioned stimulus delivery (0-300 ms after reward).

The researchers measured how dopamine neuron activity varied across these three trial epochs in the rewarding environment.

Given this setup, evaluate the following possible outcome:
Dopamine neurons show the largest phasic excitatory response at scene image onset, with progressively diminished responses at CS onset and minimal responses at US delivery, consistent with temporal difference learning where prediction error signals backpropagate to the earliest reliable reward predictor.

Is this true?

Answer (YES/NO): NO